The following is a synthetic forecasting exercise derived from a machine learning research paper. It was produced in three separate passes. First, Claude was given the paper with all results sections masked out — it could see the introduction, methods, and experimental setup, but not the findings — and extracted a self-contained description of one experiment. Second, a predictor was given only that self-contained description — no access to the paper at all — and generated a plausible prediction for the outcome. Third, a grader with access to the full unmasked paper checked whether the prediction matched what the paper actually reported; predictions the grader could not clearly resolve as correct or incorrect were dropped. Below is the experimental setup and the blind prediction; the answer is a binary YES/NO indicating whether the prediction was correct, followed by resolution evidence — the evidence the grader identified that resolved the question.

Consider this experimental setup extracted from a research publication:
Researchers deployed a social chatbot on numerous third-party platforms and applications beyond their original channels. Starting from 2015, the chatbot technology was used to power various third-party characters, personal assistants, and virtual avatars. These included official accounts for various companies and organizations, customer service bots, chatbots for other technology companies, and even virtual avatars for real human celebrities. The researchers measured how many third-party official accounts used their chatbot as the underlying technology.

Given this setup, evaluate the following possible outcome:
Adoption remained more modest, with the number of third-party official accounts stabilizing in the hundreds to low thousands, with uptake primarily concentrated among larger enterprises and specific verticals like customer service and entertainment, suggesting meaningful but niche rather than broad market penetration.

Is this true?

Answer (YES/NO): NO